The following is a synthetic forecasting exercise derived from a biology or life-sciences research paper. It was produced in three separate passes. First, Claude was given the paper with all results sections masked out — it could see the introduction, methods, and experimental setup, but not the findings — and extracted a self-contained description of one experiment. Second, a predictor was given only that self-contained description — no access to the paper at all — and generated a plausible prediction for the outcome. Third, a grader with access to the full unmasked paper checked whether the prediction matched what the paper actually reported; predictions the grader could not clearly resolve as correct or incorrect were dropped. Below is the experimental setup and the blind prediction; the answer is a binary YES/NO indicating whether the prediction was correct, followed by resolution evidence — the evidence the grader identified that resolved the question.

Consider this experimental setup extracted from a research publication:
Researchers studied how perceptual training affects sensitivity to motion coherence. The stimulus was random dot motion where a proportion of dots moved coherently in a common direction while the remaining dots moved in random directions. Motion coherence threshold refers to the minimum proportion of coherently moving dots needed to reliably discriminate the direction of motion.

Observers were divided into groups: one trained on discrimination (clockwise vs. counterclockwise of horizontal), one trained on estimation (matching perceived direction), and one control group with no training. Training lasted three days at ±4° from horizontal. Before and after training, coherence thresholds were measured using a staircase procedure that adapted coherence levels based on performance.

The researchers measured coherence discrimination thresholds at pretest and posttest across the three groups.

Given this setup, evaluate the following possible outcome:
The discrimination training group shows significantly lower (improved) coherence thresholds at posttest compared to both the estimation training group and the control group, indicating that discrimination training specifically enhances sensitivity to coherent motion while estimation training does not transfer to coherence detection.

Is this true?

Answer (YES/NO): NO